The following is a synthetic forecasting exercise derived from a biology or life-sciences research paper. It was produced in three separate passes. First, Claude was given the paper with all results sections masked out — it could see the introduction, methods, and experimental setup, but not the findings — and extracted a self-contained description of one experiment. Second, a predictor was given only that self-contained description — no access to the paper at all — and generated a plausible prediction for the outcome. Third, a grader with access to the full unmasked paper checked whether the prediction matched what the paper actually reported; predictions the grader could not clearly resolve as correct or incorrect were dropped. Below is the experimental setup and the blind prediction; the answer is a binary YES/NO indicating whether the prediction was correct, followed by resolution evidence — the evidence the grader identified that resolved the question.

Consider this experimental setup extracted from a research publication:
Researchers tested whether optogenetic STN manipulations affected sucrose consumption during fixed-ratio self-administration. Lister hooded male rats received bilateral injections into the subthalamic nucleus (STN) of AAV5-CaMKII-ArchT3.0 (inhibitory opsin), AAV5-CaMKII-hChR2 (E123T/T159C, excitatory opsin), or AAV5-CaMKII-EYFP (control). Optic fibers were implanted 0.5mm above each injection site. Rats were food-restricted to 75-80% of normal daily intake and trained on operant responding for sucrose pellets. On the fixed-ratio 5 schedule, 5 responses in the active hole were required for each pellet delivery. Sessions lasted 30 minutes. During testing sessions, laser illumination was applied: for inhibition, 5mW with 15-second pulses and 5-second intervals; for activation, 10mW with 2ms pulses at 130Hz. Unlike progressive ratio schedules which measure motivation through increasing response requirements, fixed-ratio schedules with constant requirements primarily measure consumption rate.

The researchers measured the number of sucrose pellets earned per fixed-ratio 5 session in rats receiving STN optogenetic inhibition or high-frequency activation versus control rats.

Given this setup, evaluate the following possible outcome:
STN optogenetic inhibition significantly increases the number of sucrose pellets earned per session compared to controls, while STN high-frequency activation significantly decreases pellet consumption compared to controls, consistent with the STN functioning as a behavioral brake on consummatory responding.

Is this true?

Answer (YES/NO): NO